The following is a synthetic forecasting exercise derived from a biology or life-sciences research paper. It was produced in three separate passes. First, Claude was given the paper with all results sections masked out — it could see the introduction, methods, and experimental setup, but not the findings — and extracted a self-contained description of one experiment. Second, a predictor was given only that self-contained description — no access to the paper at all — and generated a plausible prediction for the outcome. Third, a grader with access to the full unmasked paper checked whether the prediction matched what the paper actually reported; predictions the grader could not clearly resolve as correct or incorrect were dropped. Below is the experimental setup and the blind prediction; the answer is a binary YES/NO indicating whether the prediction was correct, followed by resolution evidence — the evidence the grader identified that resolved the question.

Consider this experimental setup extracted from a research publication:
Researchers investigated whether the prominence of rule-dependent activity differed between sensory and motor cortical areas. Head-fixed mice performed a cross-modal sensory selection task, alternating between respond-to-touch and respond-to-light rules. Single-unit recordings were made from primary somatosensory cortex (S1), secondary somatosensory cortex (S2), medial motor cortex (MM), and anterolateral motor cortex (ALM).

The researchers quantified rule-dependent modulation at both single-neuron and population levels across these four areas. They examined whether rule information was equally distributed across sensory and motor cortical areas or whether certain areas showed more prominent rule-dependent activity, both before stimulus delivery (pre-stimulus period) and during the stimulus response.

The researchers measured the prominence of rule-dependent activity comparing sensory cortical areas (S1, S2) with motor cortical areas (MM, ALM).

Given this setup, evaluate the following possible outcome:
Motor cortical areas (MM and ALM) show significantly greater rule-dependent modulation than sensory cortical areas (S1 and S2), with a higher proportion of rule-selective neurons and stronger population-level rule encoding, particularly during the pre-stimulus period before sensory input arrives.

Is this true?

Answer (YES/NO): YES